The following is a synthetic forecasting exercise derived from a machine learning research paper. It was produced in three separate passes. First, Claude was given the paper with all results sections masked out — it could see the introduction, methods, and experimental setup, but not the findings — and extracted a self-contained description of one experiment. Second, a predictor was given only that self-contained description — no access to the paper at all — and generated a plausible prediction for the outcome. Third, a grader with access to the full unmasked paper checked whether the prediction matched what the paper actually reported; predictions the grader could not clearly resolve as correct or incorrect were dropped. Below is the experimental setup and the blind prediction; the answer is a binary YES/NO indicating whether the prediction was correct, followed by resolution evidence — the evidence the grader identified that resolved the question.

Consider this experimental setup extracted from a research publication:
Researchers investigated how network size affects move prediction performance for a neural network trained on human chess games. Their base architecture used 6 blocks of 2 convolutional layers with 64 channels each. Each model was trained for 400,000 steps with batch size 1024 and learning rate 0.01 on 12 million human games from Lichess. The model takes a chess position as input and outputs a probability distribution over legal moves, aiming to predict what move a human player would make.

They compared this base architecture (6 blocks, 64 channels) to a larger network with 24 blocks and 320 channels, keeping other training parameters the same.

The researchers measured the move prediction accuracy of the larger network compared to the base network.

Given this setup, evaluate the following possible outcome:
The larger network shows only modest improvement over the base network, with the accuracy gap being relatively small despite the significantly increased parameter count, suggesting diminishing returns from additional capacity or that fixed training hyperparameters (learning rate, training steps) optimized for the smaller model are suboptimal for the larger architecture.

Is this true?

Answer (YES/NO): YES